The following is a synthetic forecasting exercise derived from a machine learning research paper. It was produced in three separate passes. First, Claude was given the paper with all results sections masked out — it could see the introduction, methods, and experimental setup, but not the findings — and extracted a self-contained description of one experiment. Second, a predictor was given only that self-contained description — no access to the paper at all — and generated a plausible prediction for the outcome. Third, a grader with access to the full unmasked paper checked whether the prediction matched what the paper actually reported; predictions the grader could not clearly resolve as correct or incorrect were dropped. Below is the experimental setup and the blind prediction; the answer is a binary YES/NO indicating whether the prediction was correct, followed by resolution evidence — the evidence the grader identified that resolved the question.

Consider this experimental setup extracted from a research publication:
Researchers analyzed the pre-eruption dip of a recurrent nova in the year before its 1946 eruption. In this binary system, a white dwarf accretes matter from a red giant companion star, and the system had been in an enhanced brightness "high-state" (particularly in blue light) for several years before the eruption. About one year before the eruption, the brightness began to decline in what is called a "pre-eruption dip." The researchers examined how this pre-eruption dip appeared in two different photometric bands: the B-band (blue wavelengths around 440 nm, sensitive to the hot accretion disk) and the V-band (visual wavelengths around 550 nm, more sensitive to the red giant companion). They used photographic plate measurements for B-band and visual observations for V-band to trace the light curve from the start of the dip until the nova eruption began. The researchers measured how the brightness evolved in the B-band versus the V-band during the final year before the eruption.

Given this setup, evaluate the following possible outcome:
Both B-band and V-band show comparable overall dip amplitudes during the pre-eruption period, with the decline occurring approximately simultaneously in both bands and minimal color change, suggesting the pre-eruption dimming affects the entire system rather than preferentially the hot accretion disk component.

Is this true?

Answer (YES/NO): NO